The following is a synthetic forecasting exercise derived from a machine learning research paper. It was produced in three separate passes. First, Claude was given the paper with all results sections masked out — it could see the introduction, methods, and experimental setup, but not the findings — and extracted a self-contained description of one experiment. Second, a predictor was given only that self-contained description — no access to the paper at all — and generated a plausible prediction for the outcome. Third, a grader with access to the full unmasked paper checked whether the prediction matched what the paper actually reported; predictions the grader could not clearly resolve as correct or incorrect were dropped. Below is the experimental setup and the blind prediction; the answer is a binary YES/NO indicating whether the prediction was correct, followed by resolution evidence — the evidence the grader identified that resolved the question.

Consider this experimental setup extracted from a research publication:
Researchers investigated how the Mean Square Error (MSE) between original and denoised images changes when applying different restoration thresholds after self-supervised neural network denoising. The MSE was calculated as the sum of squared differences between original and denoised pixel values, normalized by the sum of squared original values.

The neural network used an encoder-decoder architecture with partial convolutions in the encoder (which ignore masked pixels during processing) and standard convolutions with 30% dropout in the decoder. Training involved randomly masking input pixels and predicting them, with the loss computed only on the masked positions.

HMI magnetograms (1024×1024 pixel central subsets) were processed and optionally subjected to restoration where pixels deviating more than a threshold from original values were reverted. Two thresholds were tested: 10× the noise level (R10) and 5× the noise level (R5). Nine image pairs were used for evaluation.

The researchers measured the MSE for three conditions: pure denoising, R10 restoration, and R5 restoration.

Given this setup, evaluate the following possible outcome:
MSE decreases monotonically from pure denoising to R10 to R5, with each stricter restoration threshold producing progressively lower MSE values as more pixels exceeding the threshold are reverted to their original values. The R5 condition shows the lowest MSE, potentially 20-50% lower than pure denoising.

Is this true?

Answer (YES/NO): NO